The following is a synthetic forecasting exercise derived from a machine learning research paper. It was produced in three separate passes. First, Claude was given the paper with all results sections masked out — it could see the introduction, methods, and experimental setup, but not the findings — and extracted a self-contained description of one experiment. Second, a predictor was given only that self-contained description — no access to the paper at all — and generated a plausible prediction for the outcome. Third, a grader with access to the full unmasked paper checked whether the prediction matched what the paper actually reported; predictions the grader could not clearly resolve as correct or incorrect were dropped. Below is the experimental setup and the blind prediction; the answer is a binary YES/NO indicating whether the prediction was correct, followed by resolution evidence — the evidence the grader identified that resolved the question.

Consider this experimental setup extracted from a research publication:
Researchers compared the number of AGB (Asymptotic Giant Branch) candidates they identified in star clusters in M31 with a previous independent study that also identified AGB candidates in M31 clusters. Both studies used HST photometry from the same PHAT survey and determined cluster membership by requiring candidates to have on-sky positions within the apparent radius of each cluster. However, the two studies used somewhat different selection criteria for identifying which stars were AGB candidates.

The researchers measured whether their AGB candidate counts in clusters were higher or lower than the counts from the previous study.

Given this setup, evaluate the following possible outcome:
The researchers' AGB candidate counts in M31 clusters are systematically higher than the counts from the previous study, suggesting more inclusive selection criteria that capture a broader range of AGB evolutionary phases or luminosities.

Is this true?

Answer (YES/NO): YES